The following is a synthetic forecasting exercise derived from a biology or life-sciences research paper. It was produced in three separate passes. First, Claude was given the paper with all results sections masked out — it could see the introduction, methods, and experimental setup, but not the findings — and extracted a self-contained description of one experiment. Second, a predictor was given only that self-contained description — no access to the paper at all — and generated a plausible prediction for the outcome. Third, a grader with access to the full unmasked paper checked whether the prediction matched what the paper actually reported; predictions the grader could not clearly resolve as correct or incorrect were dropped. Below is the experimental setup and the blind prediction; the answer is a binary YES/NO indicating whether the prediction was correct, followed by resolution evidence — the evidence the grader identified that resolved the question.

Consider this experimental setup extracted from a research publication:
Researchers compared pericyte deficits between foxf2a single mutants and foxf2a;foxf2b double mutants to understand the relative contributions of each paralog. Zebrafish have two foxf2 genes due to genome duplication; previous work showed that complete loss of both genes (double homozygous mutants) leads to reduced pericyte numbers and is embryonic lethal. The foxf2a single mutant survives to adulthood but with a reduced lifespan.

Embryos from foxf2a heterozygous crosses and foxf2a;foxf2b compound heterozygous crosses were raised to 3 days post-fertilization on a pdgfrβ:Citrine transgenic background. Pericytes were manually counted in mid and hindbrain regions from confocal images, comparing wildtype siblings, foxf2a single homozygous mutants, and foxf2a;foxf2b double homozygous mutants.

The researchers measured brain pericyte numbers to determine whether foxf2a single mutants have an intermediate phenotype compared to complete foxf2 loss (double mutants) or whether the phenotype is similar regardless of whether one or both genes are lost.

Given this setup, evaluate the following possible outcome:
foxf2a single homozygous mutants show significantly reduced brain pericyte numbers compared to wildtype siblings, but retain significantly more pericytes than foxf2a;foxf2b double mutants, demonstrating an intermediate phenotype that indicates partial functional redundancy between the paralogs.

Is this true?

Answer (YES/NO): NO